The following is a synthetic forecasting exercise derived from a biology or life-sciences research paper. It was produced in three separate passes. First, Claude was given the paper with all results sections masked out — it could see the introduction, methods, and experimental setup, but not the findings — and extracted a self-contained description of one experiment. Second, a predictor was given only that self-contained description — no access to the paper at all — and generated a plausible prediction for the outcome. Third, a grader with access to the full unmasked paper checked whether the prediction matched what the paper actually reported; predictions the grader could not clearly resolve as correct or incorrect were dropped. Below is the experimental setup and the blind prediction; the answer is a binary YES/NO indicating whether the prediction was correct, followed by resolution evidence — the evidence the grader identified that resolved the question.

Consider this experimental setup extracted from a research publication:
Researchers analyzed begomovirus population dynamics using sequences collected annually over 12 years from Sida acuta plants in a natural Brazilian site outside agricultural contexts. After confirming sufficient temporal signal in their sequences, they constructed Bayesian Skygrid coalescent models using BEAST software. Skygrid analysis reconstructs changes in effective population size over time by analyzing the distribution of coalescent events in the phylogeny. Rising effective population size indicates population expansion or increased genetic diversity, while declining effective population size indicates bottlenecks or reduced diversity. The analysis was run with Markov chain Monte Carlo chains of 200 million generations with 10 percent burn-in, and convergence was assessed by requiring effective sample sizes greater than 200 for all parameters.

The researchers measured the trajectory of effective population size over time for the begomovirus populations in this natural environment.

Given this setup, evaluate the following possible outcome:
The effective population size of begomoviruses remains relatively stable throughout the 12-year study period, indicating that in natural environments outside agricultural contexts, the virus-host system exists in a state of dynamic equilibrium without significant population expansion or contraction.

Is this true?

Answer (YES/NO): NO